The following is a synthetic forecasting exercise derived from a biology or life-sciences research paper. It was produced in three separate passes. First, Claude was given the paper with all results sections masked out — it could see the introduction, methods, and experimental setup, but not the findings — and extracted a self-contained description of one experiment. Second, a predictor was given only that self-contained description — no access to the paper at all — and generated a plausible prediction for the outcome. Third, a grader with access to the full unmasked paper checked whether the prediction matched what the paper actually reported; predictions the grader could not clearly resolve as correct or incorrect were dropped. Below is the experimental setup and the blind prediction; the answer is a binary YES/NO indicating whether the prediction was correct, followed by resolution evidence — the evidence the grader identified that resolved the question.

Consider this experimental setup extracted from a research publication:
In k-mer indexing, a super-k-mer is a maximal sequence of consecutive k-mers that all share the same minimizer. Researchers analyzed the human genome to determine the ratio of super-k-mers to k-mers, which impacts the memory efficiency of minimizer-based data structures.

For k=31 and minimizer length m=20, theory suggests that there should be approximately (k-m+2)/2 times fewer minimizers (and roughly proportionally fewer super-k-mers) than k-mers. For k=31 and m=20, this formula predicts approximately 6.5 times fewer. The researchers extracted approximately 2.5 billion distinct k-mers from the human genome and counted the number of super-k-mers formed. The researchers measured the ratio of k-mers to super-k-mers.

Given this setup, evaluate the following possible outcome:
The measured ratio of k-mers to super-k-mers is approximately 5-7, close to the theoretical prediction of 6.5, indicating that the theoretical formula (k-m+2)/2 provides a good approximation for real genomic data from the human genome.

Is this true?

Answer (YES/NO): YES